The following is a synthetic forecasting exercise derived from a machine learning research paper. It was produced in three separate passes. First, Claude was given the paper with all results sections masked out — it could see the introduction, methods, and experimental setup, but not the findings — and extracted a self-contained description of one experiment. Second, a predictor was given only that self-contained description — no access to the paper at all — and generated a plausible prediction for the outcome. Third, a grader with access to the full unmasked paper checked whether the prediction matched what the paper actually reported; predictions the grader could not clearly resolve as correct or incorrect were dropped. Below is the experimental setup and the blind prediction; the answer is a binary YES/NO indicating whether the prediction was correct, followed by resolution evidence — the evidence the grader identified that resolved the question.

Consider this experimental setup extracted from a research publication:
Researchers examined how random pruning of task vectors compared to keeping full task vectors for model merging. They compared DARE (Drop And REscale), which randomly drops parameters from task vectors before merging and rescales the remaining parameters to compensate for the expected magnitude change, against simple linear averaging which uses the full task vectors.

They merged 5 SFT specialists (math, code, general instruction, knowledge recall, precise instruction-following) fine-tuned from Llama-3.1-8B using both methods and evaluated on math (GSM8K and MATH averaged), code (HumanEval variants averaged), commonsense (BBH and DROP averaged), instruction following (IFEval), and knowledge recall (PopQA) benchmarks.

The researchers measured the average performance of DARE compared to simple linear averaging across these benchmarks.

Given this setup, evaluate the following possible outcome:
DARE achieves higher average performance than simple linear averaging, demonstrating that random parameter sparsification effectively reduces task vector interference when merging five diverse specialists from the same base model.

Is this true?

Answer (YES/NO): NO